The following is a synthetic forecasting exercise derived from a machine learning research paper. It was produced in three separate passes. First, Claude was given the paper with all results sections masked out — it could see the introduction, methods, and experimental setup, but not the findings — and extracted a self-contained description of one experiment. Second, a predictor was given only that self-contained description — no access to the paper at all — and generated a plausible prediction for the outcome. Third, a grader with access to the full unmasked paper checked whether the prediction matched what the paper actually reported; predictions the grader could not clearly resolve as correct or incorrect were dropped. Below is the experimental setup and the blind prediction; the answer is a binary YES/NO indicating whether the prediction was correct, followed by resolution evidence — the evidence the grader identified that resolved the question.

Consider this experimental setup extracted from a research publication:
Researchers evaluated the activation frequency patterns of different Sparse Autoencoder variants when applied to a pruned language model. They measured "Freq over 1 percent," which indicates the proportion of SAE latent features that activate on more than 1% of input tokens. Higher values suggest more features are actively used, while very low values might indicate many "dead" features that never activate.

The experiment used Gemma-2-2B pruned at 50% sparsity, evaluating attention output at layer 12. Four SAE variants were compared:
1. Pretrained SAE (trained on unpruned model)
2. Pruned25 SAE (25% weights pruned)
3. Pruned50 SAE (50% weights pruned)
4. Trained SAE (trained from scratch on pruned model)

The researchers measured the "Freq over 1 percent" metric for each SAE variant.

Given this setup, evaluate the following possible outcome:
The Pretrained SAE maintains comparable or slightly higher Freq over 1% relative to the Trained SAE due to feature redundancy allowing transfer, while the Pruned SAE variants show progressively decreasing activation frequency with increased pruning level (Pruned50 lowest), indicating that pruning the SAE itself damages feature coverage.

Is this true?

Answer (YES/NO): NO